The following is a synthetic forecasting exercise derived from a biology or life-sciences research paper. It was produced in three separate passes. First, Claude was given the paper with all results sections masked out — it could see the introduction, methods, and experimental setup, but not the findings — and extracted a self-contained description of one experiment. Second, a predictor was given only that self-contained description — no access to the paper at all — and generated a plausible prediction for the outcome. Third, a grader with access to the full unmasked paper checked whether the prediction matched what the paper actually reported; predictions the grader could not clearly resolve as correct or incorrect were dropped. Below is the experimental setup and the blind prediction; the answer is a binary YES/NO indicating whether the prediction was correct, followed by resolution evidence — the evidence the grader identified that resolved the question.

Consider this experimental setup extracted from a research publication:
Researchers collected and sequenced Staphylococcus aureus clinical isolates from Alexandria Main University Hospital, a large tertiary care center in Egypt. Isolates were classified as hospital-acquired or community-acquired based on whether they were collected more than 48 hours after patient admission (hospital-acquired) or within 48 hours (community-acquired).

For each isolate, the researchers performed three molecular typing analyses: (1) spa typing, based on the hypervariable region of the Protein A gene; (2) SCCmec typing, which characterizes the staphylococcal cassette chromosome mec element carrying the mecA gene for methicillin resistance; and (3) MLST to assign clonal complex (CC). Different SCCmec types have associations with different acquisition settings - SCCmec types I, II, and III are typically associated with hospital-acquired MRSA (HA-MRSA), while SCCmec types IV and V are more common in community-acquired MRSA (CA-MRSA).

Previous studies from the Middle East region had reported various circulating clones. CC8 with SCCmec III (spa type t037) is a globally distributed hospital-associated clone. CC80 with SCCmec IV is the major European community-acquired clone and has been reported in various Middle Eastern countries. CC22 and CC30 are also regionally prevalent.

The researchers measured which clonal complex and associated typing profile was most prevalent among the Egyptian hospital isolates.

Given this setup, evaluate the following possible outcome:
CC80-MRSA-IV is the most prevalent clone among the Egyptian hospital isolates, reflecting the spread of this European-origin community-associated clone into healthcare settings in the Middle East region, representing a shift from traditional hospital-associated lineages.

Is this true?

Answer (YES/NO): NO